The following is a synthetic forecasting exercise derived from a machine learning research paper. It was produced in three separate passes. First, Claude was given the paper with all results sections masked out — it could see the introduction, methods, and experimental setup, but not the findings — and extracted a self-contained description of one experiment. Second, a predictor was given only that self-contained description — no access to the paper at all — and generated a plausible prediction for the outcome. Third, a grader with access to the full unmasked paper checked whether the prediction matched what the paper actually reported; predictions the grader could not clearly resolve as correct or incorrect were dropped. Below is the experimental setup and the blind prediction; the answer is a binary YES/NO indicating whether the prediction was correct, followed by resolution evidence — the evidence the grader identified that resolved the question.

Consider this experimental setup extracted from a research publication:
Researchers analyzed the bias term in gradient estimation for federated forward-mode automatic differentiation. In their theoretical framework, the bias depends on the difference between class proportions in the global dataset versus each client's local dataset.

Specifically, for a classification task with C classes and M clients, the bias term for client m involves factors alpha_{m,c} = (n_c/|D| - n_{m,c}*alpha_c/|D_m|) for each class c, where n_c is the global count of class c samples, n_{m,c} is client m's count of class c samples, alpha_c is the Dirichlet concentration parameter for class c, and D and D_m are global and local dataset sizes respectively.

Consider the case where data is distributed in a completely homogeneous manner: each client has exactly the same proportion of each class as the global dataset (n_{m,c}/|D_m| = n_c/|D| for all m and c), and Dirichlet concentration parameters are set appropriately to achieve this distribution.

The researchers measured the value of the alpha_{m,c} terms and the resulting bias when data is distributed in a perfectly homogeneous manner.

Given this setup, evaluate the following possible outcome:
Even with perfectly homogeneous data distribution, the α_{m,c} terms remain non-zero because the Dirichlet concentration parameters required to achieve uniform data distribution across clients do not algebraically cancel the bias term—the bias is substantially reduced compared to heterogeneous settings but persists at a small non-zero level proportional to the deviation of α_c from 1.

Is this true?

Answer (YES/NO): NO